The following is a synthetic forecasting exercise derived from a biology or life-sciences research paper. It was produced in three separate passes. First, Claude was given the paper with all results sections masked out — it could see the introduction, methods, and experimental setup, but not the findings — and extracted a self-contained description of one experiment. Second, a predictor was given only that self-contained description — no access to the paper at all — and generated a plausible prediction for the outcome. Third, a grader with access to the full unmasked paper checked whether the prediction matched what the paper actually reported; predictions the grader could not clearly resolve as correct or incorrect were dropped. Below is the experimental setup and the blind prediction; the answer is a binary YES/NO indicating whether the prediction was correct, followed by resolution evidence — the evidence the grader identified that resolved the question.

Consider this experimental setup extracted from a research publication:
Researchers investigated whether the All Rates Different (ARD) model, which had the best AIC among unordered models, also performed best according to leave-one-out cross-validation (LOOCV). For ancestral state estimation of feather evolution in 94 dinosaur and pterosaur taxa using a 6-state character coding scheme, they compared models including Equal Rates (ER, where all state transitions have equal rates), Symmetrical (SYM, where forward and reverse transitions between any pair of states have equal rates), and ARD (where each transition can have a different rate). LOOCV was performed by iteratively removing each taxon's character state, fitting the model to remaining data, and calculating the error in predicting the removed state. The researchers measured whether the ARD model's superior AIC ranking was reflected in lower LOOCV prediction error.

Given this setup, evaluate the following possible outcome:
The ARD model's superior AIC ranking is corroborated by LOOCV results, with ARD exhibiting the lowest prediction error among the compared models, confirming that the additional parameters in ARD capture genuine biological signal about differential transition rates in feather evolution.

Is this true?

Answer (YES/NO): NO